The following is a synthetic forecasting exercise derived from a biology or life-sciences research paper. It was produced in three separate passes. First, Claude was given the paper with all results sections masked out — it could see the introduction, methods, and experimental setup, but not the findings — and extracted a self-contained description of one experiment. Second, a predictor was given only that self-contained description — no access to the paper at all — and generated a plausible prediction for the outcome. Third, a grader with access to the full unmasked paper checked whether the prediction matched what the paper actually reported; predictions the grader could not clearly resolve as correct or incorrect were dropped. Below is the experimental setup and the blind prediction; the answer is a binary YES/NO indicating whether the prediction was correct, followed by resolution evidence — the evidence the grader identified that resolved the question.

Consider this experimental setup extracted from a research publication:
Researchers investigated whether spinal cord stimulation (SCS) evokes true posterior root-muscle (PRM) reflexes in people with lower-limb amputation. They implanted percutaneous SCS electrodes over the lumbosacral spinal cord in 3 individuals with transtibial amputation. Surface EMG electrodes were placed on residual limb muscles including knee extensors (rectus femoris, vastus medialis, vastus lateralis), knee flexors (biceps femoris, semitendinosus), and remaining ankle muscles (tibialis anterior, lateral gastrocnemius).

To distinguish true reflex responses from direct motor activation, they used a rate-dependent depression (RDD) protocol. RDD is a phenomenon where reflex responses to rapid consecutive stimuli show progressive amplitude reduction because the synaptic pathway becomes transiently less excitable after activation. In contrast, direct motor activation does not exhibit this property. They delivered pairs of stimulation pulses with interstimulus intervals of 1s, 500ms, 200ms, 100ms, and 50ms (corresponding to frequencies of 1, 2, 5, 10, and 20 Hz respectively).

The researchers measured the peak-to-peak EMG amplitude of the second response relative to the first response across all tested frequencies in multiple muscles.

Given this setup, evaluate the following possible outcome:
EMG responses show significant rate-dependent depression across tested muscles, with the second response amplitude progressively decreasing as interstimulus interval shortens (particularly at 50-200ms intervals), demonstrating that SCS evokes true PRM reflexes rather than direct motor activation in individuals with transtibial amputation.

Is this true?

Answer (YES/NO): YES